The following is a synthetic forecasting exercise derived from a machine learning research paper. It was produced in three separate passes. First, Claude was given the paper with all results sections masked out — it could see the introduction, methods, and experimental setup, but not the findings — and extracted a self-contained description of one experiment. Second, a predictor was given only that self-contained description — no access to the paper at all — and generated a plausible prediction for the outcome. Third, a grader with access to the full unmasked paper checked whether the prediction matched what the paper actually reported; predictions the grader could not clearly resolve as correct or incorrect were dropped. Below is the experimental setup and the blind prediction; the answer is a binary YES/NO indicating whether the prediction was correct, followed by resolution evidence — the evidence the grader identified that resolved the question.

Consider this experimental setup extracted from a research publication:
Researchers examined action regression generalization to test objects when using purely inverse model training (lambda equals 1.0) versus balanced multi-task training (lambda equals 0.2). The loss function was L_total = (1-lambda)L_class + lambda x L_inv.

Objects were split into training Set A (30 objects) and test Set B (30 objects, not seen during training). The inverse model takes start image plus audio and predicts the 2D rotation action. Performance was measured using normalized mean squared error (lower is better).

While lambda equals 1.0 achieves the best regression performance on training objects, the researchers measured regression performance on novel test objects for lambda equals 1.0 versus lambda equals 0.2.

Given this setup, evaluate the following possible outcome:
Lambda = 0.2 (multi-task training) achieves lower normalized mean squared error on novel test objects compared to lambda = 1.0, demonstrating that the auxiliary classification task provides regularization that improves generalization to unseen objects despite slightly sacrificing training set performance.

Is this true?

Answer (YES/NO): YES